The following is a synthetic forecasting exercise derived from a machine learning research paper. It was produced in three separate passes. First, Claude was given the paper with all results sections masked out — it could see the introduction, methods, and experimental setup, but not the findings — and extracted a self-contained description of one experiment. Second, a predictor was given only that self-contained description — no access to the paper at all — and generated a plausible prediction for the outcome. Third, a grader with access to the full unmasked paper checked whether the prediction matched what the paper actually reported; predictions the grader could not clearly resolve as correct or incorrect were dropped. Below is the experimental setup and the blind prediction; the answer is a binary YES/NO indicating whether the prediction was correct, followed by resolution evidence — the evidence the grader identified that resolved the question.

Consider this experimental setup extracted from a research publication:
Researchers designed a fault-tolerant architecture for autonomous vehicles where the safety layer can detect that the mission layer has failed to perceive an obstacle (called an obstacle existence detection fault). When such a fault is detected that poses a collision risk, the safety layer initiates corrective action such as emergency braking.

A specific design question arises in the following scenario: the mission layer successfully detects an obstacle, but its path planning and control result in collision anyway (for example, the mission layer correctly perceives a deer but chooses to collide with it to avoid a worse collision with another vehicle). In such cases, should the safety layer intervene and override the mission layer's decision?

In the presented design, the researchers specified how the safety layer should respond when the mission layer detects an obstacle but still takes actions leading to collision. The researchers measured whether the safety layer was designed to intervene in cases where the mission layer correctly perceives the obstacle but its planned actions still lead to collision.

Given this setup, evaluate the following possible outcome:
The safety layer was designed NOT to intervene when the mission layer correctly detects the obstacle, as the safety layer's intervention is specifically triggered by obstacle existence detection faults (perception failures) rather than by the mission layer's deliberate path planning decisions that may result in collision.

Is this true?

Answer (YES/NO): YES